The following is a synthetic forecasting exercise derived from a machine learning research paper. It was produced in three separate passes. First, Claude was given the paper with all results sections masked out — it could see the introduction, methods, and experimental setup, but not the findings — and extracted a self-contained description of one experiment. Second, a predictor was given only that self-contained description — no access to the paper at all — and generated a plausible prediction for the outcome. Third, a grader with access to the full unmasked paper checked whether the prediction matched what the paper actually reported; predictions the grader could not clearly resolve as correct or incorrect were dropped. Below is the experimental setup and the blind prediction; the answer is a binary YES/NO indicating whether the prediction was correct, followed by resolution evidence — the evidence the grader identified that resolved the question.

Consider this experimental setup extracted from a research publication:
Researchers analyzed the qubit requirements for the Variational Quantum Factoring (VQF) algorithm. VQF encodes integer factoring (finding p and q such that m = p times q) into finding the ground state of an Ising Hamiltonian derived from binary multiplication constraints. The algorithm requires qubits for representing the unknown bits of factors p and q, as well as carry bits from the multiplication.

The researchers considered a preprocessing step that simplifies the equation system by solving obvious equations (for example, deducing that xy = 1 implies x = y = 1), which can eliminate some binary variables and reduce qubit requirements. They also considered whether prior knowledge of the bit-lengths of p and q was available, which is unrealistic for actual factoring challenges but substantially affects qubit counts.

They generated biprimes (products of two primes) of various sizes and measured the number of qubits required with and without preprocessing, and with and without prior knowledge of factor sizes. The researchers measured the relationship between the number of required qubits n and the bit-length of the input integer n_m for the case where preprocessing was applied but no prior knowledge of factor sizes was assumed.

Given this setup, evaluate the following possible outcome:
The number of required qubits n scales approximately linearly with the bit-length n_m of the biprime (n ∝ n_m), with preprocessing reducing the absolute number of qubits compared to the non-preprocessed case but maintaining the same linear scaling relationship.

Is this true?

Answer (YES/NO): YES